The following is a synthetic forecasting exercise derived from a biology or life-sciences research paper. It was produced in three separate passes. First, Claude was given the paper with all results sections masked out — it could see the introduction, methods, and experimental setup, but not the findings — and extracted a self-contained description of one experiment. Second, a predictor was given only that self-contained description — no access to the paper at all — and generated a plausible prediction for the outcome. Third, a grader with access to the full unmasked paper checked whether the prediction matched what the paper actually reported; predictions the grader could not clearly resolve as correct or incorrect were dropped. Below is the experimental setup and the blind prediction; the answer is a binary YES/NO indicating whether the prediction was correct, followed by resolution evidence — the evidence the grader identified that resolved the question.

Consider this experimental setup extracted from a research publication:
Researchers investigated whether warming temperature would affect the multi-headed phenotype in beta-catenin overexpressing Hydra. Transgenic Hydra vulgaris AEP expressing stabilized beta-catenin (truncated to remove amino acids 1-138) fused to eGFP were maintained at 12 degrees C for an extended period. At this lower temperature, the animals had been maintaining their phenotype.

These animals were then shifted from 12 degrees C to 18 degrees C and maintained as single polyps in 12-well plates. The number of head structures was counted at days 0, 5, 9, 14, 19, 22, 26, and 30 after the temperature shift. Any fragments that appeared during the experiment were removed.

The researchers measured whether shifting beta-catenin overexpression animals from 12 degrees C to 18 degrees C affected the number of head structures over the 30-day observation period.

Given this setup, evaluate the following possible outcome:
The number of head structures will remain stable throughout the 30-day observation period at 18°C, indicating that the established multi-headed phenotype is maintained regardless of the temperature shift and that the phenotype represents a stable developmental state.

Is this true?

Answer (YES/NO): NO